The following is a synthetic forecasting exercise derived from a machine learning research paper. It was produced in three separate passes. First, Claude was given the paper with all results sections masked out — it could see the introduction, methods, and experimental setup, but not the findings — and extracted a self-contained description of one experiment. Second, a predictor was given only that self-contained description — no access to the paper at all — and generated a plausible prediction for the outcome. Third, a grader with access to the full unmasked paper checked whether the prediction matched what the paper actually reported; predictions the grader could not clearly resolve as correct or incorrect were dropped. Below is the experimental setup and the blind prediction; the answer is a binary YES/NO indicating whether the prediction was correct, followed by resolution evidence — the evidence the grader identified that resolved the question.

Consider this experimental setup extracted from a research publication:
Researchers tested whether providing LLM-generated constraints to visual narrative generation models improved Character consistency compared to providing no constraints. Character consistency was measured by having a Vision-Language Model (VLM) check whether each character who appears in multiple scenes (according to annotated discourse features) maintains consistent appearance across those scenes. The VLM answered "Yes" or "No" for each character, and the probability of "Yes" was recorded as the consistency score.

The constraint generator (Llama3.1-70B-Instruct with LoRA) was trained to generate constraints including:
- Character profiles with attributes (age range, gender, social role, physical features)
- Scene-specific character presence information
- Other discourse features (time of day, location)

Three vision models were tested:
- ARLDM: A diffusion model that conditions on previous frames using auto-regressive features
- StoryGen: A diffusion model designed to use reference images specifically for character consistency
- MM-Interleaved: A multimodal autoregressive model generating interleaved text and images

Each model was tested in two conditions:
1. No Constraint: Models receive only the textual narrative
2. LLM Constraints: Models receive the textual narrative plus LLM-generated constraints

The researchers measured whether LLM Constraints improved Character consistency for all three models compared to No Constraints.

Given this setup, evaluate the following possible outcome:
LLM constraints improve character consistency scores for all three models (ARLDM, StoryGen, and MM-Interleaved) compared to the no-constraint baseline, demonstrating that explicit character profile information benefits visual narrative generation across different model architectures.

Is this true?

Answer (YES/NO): YES